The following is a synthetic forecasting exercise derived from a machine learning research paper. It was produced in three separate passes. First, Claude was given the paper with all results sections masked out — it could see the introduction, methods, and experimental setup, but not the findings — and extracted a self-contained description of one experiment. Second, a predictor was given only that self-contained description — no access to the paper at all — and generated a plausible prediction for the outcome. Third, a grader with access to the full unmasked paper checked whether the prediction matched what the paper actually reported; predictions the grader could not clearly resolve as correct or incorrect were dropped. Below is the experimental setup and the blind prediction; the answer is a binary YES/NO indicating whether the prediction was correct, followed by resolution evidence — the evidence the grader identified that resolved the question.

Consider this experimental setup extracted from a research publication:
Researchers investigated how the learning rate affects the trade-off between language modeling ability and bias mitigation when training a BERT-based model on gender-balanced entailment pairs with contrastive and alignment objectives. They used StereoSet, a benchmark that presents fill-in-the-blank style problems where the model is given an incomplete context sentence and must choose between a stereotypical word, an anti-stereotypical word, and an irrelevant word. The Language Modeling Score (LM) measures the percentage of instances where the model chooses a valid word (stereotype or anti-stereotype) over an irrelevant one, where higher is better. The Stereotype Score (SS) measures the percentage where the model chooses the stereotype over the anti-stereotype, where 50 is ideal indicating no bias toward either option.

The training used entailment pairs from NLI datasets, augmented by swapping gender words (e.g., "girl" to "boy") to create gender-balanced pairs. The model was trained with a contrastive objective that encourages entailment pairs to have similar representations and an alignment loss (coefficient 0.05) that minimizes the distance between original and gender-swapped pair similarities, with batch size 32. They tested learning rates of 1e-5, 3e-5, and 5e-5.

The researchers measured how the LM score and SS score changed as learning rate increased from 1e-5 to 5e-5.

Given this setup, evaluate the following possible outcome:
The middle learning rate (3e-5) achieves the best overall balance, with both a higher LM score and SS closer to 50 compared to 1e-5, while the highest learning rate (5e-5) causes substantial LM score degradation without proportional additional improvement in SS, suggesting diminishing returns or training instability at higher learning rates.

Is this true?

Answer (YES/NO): NO